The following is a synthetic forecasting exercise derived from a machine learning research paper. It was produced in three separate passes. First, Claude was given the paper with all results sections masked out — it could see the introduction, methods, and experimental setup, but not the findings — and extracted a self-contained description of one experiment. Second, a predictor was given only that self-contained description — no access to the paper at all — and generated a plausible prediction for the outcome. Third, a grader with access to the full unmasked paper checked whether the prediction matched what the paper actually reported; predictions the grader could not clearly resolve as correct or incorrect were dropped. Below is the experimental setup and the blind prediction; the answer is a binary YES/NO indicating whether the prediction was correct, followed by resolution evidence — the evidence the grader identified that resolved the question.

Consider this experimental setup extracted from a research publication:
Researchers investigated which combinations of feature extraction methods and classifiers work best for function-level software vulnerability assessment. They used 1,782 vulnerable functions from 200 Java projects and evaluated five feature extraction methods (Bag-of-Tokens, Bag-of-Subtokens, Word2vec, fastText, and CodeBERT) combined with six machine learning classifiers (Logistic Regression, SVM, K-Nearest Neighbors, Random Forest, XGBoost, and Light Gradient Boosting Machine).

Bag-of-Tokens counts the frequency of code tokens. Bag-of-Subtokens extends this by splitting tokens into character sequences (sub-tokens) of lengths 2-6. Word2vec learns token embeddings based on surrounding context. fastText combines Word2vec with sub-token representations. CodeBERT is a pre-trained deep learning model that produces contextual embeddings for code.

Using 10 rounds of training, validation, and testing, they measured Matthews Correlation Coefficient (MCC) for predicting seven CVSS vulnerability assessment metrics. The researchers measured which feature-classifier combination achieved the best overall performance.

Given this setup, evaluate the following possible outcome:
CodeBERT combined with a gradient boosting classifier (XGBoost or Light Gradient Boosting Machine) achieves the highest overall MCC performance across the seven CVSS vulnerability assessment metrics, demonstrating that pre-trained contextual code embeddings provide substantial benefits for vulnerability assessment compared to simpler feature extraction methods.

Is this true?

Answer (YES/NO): NO